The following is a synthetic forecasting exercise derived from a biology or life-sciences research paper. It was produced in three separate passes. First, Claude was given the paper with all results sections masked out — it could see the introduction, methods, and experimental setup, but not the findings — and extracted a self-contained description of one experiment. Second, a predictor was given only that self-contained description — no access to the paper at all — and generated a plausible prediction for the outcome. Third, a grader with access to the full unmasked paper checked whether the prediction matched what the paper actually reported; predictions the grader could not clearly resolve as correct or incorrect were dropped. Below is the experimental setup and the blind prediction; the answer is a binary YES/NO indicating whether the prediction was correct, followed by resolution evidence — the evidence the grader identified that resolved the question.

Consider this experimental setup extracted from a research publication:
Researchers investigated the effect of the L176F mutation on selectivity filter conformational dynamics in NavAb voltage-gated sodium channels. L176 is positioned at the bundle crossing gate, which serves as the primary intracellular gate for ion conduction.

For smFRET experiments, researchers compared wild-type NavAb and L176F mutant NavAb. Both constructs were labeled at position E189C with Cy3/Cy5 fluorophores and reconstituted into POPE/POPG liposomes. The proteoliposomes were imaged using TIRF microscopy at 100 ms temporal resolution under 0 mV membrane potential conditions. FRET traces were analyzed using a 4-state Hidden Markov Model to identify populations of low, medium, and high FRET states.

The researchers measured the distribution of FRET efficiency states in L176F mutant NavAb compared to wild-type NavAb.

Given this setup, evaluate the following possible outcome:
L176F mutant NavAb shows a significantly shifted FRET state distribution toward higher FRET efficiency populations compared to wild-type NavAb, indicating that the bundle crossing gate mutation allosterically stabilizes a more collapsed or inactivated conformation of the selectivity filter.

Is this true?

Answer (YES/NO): NO